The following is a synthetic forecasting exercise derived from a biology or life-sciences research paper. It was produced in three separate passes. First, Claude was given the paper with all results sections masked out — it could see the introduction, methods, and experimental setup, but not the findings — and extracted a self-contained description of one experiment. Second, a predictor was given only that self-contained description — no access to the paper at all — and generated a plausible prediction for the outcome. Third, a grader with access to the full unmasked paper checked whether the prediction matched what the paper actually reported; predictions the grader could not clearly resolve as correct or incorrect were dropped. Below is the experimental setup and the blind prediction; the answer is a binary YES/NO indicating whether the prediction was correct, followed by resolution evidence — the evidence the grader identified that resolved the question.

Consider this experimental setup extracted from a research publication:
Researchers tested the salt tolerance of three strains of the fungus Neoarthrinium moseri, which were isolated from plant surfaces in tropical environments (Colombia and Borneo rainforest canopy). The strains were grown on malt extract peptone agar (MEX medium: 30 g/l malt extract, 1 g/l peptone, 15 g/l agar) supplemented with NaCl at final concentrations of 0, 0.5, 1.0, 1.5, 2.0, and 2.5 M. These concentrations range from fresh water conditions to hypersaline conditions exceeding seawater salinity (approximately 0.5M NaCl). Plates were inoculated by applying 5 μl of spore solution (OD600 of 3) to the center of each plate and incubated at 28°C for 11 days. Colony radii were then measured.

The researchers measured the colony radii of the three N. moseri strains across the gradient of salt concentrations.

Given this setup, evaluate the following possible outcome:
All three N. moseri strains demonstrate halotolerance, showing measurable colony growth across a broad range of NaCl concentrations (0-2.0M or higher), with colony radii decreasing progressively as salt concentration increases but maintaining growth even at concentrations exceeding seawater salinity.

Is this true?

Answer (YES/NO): YES